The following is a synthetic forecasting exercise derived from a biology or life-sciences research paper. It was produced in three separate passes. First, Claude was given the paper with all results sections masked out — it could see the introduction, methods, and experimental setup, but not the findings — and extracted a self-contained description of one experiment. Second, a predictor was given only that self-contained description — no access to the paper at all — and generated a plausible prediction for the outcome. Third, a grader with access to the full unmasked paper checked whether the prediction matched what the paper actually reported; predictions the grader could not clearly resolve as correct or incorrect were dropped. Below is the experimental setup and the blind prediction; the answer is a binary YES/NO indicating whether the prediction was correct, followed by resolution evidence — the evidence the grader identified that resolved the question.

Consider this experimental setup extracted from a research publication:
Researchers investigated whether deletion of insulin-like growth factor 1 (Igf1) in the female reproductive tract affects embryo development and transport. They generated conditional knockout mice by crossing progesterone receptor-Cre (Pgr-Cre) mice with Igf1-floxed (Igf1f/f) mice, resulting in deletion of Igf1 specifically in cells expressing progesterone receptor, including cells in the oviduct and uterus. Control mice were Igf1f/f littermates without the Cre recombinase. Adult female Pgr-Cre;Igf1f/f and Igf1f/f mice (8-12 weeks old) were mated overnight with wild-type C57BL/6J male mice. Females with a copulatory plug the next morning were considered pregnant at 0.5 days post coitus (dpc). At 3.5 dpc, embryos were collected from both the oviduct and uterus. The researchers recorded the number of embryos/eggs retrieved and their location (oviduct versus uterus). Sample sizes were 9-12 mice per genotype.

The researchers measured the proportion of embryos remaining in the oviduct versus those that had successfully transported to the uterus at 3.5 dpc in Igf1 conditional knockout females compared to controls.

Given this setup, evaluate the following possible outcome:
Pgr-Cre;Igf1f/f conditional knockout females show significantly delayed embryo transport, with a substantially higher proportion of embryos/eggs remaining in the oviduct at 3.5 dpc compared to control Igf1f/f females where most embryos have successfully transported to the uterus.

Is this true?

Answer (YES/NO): YES